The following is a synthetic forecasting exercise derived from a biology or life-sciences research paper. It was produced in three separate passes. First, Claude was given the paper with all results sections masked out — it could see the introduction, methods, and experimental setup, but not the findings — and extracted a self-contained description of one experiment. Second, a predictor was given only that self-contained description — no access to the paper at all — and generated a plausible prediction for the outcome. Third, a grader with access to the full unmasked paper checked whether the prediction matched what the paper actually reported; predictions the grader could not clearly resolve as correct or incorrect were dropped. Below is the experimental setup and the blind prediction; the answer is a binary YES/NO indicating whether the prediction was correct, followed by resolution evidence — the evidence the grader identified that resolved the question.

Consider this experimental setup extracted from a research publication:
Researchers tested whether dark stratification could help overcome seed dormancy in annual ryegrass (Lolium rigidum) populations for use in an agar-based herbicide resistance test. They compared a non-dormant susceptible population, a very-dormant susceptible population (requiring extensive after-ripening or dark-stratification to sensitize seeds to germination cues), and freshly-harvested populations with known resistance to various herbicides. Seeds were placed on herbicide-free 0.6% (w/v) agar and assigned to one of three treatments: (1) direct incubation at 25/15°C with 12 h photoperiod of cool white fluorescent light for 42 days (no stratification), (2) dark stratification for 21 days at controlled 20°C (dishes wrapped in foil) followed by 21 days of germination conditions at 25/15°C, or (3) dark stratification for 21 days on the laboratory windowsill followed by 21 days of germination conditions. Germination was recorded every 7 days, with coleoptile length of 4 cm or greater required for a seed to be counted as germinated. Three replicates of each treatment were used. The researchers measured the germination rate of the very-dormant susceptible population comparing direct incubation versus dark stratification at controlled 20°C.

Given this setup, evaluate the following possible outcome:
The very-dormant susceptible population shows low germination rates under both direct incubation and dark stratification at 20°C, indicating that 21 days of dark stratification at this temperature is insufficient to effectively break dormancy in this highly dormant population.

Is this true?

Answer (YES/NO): NO